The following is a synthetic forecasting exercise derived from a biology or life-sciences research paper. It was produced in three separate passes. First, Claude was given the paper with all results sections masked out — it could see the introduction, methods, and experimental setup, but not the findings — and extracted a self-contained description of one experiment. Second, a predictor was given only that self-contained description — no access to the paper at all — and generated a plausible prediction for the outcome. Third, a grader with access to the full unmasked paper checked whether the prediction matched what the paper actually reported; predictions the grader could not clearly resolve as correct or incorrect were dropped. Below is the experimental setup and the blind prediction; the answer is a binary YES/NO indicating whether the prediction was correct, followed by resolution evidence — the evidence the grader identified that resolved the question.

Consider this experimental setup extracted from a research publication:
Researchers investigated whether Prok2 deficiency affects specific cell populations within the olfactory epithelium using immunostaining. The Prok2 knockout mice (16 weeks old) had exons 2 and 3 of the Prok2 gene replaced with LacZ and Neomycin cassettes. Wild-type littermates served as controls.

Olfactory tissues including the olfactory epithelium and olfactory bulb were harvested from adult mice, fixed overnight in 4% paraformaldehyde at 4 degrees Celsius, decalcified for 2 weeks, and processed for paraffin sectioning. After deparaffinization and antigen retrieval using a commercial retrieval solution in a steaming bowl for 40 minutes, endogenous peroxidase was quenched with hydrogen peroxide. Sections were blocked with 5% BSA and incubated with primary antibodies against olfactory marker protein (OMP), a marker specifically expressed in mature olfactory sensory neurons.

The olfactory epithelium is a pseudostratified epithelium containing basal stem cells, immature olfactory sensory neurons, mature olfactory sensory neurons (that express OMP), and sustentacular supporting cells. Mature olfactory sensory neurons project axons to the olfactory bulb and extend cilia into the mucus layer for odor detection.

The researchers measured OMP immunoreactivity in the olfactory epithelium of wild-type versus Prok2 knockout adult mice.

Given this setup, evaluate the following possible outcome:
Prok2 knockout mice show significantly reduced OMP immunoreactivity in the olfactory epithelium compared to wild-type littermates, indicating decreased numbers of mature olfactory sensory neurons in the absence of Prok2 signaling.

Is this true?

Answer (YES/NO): YES